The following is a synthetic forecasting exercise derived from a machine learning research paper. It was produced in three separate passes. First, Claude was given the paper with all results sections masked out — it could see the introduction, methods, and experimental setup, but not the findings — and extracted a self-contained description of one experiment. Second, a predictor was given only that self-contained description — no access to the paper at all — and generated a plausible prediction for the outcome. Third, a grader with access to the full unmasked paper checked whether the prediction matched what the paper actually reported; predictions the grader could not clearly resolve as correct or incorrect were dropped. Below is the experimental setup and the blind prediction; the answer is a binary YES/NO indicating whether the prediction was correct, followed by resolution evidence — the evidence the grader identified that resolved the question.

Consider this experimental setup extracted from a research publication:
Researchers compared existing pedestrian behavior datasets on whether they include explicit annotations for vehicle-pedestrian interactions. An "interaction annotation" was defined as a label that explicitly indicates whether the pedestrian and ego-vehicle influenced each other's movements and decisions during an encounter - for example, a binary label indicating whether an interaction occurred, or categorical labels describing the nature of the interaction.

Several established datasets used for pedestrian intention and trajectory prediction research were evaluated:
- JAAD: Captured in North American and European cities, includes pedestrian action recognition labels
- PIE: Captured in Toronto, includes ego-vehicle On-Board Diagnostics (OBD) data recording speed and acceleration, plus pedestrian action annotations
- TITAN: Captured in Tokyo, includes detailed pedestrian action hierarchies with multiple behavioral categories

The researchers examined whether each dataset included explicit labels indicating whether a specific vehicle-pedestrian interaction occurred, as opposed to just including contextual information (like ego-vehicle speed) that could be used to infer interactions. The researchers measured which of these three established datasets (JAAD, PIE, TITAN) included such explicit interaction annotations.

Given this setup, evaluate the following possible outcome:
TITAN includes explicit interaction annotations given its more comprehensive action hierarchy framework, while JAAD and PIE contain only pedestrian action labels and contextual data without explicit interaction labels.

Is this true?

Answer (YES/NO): NO